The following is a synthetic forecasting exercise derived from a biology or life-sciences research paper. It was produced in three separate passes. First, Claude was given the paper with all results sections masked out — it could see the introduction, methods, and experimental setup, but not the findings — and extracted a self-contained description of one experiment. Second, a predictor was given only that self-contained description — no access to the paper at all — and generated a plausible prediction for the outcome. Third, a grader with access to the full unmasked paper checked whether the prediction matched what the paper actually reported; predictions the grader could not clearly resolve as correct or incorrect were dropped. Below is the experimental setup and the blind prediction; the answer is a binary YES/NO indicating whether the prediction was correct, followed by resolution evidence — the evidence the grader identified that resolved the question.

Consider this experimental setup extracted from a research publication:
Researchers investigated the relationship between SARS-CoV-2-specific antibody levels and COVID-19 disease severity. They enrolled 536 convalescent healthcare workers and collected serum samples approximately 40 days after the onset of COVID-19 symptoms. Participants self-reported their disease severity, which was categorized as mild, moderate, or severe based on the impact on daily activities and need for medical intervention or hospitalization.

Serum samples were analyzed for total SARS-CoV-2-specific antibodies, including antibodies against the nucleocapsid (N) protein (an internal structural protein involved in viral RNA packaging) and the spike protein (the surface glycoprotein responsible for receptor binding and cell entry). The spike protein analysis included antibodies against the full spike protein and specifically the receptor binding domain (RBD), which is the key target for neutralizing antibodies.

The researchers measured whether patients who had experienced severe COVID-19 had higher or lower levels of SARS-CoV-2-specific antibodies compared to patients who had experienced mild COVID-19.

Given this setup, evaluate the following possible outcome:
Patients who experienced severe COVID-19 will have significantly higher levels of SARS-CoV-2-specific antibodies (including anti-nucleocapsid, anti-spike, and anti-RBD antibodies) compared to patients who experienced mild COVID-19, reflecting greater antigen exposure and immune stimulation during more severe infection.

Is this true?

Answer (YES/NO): YES